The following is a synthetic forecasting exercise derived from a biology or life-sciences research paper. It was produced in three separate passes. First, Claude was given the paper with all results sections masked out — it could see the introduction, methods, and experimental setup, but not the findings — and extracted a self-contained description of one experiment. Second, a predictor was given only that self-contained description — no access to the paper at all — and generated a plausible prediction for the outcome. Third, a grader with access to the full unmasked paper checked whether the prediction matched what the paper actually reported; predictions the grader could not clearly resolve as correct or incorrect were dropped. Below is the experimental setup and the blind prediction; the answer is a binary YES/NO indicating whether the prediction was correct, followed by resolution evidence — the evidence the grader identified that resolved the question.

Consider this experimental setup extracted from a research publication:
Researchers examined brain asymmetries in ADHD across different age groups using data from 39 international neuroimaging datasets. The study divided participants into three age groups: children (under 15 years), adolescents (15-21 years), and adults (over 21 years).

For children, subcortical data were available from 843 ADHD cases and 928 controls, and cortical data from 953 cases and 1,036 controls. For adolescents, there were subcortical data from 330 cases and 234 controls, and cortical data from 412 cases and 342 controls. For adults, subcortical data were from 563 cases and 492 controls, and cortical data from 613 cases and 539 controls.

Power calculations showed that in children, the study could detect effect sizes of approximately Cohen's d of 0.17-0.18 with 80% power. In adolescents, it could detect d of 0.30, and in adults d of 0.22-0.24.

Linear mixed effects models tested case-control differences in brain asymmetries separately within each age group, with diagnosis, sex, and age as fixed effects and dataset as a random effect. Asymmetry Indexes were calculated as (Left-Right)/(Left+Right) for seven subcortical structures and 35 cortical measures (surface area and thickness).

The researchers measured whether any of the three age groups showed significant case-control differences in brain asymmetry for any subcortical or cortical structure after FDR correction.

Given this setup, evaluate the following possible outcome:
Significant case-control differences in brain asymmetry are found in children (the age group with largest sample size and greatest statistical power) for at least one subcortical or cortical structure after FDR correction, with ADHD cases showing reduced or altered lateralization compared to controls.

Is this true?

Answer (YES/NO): NO